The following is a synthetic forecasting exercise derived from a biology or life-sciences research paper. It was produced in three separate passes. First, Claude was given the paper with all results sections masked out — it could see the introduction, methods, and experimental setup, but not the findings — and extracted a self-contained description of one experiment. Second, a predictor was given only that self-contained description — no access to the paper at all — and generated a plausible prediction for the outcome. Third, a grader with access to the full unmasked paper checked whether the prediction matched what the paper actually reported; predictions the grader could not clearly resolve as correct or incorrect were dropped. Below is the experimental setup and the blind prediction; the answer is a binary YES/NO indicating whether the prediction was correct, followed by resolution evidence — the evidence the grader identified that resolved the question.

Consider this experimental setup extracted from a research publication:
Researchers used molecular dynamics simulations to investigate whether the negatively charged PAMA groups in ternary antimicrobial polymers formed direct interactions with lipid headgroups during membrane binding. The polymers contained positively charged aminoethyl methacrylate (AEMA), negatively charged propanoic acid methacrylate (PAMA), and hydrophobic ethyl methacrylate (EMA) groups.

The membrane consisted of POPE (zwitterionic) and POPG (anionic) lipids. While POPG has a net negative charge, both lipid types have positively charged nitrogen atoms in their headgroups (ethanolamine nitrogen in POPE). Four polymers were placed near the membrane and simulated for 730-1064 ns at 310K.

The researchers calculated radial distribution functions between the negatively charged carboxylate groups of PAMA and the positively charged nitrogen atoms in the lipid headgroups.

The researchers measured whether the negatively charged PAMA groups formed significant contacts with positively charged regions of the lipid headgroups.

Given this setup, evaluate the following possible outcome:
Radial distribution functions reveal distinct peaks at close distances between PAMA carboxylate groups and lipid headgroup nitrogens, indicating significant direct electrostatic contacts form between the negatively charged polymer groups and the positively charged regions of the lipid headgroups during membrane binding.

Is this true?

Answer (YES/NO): NO